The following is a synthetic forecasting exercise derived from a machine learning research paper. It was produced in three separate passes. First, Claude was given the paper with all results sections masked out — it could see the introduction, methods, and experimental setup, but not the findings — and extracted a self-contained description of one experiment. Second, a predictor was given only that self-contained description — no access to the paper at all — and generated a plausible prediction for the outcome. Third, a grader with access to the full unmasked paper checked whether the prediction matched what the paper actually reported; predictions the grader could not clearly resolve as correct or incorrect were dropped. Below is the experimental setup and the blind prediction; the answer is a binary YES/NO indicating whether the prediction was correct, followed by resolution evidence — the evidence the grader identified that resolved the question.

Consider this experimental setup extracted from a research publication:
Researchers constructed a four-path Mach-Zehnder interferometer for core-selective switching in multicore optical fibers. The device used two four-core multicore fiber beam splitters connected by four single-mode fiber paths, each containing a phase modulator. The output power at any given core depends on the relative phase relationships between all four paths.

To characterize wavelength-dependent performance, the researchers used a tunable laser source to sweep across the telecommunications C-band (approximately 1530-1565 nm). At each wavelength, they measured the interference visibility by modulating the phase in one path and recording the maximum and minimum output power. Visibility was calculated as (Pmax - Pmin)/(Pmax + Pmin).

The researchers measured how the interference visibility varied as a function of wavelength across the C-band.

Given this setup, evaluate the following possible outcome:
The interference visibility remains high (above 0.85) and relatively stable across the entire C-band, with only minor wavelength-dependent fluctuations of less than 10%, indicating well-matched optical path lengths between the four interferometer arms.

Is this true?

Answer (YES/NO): NO